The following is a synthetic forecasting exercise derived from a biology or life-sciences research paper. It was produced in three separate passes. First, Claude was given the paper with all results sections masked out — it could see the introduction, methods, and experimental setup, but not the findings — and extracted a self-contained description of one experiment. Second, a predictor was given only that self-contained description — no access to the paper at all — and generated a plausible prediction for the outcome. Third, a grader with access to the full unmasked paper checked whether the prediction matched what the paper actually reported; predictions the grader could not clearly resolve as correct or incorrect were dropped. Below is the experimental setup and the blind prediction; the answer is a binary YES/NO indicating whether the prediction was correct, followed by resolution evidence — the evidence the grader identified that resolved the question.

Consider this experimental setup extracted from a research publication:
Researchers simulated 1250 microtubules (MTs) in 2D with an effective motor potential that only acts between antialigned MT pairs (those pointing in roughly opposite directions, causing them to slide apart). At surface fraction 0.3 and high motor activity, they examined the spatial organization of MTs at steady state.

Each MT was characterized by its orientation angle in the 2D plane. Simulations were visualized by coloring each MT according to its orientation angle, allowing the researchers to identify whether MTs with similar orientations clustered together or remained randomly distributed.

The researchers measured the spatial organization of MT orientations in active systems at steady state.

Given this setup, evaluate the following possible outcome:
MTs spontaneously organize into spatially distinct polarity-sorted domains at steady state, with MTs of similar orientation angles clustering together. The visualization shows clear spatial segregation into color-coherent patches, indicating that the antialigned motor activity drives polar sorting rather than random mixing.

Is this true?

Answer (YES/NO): YES